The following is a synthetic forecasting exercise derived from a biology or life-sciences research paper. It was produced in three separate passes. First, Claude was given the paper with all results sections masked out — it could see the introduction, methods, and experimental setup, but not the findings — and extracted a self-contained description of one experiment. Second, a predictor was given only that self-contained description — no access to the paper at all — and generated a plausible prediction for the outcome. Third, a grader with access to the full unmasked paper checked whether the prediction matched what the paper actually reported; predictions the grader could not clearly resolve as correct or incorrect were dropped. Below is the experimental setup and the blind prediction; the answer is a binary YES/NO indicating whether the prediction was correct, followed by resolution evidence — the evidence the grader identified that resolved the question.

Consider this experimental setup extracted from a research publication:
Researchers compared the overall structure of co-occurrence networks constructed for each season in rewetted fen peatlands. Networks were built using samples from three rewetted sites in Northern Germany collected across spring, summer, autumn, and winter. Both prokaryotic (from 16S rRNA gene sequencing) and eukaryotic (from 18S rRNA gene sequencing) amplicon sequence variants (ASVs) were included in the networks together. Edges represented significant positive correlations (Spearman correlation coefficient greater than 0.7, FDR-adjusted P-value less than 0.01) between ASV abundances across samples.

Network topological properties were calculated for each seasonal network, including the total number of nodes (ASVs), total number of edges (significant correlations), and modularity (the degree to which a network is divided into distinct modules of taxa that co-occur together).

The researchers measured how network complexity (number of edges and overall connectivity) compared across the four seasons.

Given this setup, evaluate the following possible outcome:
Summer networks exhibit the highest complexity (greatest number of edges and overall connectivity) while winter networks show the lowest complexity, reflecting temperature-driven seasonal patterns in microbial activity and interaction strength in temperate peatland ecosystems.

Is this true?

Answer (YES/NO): NO